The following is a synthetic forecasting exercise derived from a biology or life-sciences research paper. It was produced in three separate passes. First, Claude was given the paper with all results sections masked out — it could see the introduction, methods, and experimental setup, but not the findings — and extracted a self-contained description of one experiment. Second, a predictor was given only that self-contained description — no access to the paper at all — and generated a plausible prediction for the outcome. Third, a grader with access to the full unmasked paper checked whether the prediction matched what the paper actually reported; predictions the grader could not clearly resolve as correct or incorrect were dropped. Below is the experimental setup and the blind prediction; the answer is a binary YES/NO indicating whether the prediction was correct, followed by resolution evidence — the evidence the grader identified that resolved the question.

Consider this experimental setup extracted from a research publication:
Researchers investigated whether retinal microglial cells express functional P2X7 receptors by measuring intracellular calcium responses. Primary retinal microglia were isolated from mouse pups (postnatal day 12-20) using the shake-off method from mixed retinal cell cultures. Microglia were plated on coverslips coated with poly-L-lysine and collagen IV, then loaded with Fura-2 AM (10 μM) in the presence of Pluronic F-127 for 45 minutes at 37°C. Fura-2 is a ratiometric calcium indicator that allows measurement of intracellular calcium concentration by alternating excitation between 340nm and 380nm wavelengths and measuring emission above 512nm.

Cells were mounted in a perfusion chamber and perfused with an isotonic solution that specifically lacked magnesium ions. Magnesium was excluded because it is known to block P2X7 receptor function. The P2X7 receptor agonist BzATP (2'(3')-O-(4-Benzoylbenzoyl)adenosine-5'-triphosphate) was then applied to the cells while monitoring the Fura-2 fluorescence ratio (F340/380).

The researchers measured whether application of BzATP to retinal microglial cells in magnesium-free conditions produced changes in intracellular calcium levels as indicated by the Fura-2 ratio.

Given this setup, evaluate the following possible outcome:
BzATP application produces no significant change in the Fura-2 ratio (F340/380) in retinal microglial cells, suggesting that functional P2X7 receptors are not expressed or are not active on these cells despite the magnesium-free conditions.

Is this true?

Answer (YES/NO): NO